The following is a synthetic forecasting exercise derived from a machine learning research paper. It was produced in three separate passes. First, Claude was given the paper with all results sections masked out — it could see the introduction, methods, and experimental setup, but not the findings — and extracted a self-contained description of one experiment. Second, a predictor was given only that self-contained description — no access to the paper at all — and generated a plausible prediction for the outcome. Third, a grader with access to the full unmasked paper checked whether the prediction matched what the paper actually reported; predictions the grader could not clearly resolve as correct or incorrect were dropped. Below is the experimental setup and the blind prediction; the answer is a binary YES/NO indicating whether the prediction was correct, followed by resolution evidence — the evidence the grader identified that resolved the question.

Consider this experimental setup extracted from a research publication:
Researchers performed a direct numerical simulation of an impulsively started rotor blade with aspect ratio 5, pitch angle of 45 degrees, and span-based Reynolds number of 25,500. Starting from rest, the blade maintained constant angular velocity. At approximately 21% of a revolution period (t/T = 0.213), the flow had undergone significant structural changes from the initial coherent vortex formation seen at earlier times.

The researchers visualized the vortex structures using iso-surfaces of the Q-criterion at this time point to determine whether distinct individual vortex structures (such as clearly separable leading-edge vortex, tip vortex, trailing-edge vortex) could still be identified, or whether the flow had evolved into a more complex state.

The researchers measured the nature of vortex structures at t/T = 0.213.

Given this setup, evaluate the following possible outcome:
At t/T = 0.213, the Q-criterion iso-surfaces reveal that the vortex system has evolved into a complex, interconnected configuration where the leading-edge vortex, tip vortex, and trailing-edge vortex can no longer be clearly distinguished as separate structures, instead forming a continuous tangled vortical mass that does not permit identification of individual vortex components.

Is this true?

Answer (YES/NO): YES